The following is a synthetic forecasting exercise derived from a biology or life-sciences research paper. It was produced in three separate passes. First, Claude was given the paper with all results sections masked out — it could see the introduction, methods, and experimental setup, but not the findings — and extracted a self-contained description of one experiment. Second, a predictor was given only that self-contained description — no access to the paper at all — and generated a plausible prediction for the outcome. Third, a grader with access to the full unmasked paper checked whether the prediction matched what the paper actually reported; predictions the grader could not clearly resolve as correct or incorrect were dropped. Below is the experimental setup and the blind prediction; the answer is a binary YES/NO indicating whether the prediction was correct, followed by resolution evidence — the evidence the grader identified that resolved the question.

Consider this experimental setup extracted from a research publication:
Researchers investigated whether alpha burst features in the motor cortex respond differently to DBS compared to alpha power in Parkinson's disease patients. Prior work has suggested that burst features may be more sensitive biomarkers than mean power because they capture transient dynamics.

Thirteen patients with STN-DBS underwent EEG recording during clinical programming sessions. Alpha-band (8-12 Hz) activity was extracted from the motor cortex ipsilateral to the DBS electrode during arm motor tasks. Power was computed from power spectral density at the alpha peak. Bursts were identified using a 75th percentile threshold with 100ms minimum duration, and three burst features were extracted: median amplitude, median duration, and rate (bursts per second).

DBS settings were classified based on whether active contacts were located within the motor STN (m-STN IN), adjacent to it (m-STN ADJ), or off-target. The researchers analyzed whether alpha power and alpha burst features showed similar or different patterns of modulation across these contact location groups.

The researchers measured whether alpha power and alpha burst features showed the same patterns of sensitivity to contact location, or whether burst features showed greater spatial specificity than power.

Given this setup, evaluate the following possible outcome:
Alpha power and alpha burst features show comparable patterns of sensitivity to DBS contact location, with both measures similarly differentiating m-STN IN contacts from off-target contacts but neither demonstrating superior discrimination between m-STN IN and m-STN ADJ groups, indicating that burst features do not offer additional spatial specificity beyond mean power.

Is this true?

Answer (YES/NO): NO